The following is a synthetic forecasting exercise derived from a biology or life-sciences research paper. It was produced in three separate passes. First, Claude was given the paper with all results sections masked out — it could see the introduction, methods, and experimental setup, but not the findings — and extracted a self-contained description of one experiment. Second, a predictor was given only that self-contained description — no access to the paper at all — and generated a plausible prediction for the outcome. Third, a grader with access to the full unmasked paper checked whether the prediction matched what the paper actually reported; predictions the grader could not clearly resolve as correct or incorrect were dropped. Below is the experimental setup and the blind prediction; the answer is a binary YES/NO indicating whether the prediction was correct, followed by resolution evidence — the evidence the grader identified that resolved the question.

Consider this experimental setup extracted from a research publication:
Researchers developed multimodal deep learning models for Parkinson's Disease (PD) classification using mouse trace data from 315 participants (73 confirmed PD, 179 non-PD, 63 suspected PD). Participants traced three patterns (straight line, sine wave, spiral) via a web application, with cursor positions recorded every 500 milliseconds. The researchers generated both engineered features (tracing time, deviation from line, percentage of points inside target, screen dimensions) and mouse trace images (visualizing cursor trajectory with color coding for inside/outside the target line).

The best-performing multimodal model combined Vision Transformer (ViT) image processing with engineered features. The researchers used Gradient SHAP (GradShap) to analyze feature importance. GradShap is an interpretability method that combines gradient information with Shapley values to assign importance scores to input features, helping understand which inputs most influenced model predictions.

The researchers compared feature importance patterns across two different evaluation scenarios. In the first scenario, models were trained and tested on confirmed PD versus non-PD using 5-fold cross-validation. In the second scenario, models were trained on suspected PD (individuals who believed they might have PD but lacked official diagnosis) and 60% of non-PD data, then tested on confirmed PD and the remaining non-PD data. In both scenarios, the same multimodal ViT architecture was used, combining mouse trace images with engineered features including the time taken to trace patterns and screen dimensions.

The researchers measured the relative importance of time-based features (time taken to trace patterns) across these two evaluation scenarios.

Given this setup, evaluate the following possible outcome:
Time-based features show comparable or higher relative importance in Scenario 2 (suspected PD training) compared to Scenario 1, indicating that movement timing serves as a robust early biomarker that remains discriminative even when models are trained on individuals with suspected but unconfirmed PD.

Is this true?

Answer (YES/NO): YES